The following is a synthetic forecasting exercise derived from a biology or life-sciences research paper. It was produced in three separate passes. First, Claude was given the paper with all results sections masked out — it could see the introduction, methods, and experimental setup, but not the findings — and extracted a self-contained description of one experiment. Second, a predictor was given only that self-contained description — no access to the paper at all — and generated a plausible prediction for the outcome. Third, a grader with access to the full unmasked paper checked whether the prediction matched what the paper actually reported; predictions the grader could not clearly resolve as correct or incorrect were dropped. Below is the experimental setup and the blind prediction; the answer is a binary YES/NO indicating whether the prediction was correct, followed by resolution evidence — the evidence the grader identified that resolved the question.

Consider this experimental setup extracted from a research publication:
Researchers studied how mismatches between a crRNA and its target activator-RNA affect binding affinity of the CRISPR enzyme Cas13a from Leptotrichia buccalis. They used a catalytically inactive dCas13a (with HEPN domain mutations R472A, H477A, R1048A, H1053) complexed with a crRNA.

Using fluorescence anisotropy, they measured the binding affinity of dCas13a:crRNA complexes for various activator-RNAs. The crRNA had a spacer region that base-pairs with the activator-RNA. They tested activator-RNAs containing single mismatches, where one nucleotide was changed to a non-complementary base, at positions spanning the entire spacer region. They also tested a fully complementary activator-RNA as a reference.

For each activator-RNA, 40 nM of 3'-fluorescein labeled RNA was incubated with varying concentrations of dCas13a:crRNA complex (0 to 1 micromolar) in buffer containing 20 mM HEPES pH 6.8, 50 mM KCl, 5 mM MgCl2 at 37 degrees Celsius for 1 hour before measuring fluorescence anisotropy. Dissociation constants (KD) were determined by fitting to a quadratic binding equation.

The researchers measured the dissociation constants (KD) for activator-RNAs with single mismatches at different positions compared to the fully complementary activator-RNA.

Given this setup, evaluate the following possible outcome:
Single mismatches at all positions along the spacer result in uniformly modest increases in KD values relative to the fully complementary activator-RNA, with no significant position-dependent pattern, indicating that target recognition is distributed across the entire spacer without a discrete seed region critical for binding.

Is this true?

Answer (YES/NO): NO